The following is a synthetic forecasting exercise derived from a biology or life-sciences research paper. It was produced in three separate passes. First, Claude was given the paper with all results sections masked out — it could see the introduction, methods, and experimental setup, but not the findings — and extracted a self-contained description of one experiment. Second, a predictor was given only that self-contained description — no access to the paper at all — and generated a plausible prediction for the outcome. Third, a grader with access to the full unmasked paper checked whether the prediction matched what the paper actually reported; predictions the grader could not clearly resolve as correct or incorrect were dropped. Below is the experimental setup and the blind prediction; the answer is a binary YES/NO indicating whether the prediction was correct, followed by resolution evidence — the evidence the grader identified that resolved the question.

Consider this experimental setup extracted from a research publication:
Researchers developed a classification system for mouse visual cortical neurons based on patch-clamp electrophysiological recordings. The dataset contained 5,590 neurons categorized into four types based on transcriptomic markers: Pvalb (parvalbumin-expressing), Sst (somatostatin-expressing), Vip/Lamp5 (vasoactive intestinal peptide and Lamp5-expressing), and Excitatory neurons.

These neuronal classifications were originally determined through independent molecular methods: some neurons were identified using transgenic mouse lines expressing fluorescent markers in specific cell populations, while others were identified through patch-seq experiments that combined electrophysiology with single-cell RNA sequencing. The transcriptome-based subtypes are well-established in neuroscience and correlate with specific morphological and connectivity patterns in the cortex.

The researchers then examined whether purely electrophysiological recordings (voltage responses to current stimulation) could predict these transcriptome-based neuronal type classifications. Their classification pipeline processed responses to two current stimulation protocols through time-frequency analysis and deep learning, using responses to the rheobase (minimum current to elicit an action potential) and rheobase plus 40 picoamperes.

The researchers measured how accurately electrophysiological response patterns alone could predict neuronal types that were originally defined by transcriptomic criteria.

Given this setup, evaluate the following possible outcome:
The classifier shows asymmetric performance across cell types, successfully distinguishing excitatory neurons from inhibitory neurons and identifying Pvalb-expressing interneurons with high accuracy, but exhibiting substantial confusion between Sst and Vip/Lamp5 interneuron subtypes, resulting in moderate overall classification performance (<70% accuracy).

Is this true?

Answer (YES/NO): NO